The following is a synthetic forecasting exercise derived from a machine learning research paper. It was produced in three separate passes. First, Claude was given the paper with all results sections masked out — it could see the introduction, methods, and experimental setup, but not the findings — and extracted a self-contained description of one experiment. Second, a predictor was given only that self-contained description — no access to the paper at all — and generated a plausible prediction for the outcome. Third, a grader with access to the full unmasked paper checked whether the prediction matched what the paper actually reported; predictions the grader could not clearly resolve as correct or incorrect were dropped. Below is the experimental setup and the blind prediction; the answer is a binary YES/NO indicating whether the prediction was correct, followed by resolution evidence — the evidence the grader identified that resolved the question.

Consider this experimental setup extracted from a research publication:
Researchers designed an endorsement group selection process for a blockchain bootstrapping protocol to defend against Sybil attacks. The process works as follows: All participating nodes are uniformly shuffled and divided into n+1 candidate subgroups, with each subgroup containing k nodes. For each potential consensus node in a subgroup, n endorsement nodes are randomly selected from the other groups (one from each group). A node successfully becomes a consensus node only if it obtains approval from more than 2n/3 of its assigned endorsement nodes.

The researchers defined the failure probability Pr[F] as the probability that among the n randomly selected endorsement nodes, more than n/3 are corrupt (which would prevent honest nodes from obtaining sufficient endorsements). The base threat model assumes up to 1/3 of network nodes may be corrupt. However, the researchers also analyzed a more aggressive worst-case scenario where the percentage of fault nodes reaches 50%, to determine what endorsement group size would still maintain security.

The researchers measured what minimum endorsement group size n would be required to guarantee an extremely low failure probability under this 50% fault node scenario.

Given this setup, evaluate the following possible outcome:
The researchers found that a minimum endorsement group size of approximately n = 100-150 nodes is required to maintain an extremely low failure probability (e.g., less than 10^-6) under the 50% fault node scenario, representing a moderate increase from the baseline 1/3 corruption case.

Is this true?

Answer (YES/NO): NO